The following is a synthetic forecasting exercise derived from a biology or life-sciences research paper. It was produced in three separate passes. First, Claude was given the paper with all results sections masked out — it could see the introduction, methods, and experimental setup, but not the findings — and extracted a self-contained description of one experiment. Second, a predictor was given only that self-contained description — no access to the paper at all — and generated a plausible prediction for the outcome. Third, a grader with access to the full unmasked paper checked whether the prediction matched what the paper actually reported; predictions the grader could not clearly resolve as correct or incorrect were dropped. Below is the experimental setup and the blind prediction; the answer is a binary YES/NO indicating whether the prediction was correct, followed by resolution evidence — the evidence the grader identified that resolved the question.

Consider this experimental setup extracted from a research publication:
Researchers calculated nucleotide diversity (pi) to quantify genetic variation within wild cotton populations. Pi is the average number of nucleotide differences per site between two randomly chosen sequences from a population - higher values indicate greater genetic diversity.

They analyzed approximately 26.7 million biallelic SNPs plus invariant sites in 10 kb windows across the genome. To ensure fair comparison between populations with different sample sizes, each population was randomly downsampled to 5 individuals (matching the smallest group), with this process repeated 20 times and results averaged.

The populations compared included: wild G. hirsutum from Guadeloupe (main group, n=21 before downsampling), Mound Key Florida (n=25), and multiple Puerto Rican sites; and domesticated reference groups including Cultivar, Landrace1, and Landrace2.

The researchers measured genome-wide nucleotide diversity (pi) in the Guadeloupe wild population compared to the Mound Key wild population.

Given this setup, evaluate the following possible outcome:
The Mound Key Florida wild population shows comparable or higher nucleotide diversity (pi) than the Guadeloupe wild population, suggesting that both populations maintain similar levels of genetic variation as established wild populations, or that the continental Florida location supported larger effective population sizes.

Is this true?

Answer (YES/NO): YES